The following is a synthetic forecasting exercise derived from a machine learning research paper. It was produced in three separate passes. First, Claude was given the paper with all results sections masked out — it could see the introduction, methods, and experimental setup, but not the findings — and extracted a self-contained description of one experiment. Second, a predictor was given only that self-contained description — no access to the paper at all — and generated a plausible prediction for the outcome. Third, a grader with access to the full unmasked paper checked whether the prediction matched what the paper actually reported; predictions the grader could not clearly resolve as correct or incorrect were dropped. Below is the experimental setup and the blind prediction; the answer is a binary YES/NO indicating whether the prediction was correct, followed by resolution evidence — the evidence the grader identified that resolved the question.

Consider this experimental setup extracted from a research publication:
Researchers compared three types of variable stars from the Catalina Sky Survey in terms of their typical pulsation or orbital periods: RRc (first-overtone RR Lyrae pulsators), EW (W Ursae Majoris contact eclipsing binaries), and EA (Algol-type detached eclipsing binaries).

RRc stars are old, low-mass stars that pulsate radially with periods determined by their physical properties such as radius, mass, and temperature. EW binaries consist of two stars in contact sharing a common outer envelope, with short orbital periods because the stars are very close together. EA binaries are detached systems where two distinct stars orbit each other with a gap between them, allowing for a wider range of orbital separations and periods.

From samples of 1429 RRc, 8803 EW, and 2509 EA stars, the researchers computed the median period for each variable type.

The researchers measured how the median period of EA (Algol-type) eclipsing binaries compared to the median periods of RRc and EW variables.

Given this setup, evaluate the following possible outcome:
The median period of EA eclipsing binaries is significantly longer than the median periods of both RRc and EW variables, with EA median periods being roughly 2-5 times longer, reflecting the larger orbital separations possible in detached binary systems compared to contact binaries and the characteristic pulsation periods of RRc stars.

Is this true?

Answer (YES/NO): YES